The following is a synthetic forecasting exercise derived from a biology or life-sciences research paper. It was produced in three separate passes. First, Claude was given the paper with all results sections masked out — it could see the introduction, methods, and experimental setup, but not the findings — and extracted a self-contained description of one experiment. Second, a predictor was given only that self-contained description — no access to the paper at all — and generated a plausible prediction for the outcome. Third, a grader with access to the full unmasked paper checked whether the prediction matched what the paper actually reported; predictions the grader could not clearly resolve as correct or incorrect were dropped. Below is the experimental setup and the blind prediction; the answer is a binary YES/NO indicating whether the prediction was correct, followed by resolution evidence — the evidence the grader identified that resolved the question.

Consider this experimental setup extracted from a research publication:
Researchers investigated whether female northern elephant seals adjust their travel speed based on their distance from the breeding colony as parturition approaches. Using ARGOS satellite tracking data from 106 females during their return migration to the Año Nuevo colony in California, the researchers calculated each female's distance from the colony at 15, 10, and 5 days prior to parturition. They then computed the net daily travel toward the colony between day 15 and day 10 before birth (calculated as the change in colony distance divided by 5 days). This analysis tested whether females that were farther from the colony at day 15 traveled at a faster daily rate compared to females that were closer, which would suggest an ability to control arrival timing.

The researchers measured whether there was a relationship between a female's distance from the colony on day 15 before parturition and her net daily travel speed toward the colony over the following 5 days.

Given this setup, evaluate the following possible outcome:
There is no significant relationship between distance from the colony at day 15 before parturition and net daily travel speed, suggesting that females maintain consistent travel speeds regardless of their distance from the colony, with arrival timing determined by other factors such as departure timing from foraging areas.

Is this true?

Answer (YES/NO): NO